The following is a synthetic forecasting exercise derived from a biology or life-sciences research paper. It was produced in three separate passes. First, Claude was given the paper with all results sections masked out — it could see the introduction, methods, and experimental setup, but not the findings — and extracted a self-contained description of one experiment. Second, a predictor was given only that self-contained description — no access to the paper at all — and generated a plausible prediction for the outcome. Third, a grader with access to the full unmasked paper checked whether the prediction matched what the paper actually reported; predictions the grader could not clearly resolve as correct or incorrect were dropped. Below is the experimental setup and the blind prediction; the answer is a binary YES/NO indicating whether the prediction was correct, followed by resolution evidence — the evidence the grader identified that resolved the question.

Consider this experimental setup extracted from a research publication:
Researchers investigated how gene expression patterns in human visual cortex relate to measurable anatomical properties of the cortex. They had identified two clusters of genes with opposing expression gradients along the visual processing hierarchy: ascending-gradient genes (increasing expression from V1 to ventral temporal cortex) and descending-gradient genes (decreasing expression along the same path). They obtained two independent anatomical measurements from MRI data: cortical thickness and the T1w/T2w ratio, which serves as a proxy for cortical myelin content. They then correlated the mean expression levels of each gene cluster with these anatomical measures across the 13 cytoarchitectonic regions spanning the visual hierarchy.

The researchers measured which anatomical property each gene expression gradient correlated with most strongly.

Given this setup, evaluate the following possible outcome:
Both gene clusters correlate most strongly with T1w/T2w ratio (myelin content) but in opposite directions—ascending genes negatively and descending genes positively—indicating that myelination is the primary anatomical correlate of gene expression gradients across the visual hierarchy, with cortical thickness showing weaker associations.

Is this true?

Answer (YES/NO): NO